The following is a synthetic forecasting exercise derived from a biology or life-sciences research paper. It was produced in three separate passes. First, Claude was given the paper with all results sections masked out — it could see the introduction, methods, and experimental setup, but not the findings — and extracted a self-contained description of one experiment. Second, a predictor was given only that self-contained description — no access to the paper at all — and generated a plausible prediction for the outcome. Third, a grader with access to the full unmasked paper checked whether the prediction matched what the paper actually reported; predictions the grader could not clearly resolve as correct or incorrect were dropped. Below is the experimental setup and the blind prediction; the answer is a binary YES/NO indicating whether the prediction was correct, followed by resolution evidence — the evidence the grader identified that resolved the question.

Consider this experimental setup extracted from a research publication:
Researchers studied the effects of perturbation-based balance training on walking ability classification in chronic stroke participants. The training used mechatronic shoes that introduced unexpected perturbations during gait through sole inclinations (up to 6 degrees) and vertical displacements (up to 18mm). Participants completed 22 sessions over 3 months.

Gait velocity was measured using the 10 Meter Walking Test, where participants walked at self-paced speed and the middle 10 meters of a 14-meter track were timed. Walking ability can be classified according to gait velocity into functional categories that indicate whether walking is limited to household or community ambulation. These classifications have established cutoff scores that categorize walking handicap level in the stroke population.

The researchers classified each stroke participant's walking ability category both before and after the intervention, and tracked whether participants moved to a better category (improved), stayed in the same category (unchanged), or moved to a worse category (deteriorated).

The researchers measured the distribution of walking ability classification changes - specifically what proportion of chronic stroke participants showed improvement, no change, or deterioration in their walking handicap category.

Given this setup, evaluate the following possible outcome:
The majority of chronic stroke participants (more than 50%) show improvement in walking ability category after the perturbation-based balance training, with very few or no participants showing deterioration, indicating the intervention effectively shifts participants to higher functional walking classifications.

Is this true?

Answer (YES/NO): NO